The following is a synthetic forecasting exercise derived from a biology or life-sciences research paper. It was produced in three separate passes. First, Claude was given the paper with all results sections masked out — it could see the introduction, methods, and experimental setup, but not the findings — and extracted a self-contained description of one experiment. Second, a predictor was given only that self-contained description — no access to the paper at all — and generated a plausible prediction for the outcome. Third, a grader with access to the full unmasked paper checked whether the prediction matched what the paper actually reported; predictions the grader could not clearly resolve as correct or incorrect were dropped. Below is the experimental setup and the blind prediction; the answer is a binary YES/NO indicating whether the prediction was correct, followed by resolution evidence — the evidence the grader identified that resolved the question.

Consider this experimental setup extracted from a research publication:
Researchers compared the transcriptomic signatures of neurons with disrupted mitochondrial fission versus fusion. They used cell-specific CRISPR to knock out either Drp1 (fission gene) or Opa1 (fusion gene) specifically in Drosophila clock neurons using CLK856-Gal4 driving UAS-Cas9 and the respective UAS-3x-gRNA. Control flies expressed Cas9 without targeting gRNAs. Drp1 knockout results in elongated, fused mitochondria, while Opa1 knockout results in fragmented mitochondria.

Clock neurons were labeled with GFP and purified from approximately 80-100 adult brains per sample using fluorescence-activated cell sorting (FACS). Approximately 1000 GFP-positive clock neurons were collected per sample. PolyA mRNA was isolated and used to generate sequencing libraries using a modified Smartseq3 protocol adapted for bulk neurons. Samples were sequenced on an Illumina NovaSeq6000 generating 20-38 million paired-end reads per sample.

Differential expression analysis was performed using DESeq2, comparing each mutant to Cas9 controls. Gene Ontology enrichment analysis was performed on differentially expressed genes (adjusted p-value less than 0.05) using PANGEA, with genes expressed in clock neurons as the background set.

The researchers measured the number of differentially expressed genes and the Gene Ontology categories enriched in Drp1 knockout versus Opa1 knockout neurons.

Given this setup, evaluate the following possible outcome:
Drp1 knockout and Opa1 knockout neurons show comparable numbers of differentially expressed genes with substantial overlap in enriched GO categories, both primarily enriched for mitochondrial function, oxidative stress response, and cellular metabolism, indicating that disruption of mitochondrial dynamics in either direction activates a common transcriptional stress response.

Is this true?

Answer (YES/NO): NO